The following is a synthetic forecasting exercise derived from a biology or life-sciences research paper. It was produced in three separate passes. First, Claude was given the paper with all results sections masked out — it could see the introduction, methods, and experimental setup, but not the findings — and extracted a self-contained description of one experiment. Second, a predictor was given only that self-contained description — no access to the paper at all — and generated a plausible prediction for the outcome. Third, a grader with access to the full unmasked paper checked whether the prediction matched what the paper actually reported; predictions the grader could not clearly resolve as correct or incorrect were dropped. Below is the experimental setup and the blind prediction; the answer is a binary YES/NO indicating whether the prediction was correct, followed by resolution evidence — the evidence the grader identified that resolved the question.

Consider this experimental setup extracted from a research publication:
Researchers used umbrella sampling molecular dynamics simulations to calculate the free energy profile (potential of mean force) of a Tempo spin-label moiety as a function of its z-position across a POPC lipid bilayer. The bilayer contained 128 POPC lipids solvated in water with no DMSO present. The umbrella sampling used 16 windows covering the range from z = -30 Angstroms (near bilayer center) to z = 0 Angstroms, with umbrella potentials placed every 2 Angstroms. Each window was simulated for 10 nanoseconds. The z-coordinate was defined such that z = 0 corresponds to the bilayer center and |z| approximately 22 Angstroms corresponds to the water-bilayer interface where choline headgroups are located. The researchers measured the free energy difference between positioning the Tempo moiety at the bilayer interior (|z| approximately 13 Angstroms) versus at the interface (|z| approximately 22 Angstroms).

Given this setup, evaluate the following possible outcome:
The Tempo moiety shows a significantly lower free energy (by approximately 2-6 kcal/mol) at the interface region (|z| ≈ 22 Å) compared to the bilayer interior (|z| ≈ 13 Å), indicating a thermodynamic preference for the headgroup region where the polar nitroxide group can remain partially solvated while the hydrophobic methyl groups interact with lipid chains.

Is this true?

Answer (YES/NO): NO